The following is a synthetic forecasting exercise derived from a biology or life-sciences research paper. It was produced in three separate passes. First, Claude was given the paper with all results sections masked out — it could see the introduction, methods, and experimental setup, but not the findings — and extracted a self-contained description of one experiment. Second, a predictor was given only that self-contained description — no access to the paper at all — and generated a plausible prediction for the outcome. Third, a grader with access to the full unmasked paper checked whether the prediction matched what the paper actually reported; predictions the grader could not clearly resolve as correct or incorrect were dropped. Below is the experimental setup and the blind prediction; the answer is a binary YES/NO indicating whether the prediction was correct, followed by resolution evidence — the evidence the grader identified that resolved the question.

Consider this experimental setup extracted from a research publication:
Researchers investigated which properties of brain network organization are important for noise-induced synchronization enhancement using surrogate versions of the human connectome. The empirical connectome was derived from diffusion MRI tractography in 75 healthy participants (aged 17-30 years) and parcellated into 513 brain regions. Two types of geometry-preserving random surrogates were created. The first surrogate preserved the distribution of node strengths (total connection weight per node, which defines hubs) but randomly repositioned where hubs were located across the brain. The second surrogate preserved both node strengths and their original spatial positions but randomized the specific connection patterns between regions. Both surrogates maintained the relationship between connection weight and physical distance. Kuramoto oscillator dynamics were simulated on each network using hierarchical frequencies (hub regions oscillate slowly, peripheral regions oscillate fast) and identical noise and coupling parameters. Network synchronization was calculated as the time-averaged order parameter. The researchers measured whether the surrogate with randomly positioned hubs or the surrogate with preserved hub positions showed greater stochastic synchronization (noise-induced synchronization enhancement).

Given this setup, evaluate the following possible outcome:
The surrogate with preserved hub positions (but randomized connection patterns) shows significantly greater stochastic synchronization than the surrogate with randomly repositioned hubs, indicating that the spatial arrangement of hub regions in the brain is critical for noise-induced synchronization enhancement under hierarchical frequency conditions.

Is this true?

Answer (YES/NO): NO